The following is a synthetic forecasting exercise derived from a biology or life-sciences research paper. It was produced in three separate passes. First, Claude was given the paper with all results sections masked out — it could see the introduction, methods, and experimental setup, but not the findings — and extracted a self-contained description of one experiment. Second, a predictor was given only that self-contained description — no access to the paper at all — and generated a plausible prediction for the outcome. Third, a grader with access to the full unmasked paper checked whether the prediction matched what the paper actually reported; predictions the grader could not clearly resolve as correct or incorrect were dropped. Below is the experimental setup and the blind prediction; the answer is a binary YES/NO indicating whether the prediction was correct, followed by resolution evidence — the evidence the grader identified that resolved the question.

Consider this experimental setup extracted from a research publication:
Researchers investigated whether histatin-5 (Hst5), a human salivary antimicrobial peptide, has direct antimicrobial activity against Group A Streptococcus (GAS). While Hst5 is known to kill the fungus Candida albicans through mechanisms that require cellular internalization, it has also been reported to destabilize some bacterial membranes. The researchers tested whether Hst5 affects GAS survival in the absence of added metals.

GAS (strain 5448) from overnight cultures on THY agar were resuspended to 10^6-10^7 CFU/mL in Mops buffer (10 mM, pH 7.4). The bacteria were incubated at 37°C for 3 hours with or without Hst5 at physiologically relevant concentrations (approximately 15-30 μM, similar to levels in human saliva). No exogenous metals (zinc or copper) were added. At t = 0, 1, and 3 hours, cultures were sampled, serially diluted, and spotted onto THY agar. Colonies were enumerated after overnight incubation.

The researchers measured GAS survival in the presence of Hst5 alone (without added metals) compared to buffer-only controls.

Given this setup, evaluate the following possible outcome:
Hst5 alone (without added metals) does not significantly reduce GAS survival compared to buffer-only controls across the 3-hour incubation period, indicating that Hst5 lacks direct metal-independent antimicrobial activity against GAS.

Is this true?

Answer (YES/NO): NO